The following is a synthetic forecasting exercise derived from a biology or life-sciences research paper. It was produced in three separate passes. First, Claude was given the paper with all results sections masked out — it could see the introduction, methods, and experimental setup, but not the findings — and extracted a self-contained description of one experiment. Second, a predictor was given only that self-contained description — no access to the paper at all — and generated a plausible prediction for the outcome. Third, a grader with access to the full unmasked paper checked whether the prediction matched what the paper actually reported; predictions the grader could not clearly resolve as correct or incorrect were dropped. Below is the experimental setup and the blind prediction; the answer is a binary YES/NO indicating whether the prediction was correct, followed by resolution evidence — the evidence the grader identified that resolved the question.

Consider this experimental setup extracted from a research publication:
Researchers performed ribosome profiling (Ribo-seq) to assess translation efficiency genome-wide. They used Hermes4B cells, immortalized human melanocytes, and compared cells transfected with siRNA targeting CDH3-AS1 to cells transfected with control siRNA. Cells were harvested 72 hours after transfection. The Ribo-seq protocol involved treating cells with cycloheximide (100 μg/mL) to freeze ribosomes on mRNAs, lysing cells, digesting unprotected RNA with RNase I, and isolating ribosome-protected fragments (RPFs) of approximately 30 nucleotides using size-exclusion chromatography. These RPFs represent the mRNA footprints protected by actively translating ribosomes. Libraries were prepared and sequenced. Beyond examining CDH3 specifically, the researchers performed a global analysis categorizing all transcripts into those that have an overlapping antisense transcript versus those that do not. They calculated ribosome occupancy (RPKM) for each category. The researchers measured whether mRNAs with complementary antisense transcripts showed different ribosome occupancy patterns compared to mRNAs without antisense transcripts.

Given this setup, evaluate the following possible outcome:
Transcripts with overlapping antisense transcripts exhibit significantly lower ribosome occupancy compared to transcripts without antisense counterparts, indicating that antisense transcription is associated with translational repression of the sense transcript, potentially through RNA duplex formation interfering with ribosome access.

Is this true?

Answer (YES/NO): NO